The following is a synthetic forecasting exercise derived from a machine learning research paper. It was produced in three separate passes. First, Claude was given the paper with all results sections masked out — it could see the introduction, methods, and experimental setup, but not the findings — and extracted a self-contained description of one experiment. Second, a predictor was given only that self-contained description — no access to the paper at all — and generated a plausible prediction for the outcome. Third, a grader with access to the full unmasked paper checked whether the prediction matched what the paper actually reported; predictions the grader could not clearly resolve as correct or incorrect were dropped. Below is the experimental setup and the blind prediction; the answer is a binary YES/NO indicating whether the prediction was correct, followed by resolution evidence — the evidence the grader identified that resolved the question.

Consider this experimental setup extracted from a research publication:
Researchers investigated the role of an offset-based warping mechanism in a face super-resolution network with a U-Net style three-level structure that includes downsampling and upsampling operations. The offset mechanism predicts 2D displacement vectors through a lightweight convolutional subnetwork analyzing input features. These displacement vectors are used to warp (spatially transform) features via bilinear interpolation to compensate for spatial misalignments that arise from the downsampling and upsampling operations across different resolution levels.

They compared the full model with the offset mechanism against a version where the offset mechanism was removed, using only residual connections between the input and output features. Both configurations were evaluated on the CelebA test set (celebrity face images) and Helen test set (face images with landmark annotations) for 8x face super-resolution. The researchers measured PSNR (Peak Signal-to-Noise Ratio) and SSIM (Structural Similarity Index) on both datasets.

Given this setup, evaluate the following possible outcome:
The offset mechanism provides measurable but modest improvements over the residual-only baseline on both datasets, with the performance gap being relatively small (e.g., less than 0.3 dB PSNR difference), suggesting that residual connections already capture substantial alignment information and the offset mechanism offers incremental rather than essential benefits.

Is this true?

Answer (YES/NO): YES